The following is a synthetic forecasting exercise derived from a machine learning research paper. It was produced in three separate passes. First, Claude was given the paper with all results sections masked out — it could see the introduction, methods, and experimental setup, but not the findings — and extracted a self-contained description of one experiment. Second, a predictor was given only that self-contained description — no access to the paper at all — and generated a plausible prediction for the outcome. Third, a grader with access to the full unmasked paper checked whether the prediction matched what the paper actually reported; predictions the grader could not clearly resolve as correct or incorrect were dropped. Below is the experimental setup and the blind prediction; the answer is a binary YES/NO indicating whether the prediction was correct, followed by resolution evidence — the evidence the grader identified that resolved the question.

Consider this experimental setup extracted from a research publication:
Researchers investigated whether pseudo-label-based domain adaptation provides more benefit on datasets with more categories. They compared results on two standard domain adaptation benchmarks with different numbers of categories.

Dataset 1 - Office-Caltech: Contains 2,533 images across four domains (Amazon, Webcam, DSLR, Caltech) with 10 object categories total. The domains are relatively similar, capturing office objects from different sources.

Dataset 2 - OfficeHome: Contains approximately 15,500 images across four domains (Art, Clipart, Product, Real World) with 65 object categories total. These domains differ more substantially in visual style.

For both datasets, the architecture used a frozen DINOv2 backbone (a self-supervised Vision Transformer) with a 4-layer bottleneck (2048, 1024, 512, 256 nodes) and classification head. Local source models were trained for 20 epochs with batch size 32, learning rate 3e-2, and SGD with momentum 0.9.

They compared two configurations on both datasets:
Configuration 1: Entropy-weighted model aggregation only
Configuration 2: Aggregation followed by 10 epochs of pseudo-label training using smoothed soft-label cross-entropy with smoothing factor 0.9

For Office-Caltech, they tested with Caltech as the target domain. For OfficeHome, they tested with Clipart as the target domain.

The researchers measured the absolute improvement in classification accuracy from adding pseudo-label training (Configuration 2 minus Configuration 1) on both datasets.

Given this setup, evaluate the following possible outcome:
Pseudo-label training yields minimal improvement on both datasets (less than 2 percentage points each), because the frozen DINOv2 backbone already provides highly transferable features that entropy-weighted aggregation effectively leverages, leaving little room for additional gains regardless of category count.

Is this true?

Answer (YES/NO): NO